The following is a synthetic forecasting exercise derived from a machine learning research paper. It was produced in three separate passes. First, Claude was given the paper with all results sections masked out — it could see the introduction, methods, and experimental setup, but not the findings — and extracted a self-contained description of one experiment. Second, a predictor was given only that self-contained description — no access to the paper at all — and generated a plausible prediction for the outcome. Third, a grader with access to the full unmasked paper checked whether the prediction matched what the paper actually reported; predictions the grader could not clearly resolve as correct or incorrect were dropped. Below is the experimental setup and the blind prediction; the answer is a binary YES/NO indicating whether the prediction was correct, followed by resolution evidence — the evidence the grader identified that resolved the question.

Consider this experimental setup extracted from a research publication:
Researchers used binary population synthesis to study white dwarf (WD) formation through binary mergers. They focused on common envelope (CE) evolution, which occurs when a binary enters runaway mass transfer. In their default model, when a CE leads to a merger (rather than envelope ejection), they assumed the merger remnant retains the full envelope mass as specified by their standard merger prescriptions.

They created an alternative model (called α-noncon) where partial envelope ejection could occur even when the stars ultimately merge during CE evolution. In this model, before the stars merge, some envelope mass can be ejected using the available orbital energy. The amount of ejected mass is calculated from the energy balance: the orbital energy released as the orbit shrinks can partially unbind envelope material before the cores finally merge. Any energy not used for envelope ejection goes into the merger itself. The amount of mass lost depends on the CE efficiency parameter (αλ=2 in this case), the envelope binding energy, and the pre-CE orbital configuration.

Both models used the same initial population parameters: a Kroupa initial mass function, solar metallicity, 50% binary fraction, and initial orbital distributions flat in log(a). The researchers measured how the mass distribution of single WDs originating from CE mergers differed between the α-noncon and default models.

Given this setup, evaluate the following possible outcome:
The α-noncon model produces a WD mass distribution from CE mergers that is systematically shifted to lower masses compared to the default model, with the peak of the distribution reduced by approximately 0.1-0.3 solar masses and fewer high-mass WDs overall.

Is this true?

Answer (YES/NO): YES